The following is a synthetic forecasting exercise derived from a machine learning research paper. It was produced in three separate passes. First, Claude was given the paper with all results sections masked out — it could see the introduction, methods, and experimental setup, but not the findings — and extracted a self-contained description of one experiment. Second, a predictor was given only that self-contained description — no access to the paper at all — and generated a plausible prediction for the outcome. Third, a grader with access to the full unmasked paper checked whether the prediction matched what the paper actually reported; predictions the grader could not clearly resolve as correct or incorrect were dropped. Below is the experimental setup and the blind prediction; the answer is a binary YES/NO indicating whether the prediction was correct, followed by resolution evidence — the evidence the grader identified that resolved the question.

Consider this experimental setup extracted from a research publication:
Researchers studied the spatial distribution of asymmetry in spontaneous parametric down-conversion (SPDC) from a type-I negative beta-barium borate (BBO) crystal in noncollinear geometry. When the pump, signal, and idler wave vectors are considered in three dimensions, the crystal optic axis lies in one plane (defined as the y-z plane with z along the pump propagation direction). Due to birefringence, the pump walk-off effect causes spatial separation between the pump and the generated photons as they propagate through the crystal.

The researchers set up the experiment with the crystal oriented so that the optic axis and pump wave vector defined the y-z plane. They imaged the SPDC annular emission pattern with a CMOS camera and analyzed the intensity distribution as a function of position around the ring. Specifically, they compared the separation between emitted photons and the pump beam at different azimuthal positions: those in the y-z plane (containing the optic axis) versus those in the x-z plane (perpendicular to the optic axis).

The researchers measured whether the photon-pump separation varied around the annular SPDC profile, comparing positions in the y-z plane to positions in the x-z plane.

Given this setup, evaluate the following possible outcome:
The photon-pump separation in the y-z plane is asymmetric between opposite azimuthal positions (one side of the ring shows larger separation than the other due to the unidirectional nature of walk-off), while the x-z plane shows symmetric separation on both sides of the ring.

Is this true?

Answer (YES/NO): YES